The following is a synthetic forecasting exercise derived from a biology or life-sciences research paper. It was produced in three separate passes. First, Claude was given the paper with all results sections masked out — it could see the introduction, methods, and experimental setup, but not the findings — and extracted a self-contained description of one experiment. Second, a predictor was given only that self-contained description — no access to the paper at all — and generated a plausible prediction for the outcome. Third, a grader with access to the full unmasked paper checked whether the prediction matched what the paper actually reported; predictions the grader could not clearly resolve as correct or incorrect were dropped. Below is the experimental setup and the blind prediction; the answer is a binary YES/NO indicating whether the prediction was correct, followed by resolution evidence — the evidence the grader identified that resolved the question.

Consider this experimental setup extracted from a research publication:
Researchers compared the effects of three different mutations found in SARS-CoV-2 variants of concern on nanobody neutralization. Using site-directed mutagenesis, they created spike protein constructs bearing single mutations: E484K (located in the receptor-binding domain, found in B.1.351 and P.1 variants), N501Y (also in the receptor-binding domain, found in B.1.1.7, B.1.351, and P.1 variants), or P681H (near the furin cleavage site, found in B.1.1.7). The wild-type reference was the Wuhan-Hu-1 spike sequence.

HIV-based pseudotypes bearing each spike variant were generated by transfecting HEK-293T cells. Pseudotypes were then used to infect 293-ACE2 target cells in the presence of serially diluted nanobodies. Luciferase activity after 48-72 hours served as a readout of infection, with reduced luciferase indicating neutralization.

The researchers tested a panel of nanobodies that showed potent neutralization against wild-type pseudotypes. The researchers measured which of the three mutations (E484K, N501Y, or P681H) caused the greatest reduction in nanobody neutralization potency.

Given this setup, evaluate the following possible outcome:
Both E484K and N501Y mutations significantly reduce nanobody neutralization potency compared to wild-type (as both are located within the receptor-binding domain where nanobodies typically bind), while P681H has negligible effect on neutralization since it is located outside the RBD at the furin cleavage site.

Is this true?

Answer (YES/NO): NO